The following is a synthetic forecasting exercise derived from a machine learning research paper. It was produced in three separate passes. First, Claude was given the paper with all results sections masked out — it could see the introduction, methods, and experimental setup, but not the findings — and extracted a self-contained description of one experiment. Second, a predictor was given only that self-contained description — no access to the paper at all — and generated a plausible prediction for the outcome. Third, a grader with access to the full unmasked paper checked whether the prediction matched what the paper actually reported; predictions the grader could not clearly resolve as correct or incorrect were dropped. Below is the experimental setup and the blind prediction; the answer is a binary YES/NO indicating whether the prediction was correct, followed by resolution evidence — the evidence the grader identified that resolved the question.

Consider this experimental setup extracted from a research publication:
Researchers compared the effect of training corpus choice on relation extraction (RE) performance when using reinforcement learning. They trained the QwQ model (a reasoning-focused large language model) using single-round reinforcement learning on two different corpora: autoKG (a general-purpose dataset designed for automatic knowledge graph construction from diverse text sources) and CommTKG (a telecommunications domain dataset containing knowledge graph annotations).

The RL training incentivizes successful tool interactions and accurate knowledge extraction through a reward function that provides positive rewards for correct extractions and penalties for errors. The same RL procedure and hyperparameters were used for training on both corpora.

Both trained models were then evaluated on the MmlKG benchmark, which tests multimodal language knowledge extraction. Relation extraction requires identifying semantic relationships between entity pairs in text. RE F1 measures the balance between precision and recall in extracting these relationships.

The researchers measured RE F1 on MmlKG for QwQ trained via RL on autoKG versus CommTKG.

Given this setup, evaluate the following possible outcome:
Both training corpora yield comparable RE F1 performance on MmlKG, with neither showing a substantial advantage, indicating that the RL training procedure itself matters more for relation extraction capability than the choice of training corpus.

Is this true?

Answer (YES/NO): NO